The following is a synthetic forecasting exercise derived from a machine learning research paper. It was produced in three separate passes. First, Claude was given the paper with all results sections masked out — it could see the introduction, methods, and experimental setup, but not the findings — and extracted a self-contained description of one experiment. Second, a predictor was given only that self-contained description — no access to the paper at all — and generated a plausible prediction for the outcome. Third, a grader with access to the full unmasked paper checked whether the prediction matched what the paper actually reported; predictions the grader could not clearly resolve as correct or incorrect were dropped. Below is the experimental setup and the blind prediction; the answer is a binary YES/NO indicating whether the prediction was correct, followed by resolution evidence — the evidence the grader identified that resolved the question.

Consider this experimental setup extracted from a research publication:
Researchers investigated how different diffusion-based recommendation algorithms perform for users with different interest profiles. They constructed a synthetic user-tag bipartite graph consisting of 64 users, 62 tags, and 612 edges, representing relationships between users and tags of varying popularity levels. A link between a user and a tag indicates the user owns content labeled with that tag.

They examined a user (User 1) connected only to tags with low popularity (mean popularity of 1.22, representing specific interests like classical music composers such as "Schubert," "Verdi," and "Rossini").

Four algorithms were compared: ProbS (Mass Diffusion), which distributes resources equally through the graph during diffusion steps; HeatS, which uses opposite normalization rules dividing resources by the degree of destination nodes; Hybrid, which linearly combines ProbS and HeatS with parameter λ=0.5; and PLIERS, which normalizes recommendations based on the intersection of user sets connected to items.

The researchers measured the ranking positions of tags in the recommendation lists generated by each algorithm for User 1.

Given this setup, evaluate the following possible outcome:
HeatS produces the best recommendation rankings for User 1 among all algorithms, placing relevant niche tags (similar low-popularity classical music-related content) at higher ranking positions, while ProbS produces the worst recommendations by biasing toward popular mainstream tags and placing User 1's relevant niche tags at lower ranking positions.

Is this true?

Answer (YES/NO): NO